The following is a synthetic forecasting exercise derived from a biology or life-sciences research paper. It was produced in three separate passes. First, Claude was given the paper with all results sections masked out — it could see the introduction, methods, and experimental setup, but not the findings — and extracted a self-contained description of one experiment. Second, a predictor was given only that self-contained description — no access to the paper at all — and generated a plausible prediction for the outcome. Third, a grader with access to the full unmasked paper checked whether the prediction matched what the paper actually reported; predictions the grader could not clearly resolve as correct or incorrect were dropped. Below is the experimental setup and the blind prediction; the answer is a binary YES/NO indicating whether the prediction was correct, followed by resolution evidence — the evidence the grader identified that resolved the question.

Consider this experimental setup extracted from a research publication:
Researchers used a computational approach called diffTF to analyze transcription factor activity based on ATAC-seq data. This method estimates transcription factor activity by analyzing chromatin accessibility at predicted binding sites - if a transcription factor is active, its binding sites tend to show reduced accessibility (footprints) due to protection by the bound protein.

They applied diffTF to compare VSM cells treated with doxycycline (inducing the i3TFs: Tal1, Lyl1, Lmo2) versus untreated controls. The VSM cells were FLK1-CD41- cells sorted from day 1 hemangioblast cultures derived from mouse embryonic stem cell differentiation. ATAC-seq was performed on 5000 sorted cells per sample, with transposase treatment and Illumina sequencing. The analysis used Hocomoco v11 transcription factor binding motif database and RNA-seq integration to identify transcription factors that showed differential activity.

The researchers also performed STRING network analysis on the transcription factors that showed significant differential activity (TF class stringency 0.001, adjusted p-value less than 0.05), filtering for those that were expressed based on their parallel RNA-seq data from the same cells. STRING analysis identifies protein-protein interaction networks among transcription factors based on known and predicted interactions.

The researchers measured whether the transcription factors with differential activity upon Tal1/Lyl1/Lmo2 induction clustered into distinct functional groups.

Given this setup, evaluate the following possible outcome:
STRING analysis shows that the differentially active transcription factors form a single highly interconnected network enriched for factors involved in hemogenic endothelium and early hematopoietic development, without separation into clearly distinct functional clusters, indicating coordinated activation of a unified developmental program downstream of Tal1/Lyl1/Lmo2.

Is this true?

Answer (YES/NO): NO